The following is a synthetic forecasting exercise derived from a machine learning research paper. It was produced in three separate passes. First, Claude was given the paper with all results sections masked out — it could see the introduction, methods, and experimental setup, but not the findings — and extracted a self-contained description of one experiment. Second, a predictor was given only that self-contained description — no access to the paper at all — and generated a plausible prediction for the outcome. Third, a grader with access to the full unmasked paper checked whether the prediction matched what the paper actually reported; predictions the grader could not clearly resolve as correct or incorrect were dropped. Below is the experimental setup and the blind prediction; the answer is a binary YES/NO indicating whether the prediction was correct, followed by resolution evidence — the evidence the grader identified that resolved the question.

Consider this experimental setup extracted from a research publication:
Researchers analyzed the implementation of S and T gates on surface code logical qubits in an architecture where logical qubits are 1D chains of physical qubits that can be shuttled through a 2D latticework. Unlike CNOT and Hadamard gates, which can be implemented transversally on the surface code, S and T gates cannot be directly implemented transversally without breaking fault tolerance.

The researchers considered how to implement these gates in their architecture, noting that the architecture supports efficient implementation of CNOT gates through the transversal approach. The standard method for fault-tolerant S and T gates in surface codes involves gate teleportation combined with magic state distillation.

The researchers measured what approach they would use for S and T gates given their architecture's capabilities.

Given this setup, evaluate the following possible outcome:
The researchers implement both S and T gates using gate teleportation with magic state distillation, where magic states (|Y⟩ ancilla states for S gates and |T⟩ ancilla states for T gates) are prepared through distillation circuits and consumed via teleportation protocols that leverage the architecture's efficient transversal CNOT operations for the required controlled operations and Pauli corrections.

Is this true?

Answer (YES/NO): YES